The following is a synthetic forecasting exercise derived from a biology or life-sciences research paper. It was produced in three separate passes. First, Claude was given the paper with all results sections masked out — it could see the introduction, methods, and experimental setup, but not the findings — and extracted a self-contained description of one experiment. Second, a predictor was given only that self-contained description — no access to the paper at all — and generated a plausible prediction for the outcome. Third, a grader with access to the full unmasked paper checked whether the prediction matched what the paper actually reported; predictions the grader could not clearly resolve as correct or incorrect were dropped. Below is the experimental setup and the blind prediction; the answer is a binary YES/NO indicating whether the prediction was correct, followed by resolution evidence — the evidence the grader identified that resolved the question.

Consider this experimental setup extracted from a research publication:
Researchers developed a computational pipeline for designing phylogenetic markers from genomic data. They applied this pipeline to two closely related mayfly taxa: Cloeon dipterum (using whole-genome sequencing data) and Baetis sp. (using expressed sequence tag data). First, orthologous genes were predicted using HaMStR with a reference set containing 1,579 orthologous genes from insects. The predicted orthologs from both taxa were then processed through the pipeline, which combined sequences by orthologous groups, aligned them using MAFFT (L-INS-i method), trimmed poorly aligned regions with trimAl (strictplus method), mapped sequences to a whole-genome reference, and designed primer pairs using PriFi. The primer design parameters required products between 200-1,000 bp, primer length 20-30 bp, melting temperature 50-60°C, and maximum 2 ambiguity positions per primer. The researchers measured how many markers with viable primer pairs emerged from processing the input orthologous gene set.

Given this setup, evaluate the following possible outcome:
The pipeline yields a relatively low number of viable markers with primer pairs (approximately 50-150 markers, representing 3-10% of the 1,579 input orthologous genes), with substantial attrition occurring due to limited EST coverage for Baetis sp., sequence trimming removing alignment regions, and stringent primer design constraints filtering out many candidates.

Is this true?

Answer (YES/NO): YES